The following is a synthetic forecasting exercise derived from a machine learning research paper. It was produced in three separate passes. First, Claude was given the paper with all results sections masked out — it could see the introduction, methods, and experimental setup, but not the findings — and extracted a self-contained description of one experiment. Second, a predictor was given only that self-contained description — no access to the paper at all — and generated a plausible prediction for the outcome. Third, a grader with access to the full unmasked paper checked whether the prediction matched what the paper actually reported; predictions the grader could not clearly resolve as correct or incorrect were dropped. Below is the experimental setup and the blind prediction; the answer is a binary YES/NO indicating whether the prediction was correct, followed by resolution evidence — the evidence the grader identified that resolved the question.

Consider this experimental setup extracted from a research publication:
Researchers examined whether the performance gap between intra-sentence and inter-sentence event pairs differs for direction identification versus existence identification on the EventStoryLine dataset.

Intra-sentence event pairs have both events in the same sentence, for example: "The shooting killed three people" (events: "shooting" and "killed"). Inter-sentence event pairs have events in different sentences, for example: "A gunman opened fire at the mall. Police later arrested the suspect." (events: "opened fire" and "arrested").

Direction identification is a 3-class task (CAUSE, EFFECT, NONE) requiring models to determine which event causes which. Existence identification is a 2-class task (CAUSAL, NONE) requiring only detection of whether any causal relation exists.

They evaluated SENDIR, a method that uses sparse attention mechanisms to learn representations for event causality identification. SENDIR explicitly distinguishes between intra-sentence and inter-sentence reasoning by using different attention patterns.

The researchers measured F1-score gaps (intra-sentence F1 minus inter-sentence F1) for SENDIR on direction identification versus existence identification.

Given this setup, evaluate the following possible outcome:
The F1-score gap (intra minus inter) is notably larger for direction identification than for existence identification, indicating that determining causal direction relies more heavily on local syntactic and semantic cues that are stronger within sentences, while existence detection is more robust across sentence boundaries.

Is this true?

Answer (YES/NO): NO